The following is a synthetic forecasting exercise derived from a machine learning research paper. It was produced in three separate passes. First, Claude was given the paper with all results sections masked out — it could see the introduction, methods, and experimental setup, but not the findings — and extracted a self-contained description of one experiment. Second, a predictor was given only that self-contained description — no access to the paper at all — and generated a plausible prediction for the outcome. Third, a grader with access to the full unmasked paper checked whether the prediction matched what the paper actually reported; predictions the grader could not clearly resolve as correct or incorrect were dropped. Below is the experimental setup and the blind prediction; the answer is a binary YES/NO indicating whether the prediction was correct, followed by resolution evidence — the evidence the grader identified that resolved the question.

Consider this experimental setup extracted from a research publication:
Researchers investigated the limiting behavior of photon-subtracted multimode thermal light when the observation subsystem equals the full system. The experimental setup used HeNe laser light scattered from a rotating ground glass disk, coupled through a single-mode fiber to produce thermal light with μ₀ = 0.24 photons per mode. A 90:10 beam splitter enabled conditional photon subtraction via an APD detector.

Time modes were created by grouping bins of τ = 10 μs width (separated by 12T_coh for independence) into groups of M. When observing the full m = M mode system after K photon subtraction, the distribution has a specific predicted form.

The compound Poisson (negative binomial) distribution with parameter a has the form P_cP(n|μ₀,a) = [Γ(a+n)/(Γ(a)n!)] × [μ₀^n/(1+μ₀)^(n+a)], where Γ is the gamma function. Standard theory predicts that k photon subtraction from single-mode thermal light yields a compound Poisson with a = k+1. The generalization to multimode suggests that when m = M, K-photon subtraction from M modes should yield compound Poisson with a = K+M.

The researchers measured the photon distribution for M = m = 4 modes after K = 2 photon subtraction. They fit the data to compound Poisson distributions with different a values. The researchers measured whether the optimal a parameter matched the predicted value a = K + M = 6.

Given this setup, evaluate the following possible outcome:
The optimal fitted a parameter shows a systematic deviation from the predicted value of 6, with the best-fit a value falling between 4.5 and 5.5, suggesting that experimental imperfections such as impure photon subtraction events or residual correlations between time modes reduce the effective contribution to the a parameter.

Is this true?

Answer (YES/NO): NO